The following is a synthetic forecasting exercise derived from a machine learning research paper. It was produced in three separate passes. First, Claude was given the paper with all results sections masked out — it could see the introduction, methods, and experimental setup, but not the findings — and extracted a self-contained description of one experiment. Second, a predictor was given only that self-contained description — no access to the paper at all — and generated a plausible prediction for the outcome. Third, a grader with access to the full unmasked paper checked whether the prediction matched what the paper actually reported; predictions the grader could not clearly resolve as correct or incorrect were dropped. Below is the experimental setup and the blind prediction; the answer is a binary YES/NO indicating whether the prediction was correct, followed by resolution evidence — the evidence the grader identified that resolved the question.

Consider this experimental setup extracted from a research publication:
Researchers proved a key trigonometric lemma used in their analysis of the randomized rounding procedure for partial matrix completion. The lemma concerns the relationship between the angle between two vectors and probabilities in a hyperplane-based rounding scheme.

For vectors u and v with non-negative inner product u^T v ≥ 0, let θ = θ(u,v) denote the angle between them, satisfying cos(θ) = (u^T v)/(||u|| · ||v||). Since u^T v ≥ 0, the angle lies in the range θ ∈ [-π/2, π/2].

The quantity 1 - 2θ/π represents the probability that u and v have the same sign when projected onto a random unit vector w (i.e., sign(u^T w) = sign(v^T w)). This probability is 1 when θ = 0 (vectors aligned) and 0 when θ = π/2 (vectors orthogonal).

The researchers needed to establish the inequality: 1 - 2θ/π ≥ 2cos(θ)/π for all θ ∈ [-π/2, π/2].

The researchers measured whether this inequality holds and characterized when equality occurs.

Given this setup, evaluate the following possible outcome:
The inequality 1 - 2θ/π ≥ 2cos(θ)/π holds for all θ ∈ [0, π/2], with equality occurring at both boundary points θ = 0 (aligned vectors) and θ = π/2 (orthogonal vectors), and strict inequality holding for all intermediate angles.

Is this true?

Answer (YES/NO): NO